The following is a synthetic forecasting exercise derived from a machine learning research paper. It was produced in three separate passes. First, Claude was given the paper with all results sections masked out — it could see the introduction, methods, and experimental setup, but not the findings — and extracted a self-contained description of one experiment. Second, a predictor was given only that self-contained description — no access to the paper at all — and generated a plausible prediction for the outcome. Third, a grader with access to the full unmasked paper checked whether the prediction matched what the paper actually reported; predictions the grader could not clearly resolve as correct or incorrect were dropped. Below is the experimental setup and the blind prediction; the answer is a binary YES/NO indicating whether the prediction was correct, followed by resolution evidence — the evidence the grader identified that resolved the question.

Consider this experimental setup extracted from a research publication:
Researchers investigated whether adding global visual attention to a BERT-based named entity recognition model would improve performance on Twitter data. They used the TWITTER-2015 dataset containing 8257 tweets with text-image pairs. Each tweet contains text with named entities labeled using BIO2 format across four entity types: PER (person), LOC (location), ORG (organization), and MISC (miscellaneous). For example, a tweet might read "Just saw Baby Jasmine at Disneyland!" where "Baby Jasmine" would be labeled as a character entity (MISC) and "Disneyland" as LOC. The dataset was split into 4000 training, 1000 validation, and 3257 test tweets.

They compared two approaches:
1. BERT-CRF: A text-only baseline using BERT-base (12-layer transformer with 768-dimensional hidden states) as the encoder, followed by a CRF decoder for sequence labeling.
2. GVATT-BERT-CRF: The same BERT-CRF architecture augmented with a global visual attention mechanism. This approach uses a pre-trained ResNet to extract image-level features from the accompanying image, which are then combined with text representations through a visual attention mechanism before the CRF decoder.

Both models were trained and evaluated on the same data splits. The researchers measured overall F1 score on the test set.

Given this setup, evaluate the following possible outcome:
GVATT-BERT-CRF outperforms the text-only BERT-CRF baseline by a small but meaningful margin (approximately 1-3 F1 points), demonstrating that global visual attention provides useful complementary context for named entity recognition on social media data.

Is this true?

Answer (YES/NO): NO